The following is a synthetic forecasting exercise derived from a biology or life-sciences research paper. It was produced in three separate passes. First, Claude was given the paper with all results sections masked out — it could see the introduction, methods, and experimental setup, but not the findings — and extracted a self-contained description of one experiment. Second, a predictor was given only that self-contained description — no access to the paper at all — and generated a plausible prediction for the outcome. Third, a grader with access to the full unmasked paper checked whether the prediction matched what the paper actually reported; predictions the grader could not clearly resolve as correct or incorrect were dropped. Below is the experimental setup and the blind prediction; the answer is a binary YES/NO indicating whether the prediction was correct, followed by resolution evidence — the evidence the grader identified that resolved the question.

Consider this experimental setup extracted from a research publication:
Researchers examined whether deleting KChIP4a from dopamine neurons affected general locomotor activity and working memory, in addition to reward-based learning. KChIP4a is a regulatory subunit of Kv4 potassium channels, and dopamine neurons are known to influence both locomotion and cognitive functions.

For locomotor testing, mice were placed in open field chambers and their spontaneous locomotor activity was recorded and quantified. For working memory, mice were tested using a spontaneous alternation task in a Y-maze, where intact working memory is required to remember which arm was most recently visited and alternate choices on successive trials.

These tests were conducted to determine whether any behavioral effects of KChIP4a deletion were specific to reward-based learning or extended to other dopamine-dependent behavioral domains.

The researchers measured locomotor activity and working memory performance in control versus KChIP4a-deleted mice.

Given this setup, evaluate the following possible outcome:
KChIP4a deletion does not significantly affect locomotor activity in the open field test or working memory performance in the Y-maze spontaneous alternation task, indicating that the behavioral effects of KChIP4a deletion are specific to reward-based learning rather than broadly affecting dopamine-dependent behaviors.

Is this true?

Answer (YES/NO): YES